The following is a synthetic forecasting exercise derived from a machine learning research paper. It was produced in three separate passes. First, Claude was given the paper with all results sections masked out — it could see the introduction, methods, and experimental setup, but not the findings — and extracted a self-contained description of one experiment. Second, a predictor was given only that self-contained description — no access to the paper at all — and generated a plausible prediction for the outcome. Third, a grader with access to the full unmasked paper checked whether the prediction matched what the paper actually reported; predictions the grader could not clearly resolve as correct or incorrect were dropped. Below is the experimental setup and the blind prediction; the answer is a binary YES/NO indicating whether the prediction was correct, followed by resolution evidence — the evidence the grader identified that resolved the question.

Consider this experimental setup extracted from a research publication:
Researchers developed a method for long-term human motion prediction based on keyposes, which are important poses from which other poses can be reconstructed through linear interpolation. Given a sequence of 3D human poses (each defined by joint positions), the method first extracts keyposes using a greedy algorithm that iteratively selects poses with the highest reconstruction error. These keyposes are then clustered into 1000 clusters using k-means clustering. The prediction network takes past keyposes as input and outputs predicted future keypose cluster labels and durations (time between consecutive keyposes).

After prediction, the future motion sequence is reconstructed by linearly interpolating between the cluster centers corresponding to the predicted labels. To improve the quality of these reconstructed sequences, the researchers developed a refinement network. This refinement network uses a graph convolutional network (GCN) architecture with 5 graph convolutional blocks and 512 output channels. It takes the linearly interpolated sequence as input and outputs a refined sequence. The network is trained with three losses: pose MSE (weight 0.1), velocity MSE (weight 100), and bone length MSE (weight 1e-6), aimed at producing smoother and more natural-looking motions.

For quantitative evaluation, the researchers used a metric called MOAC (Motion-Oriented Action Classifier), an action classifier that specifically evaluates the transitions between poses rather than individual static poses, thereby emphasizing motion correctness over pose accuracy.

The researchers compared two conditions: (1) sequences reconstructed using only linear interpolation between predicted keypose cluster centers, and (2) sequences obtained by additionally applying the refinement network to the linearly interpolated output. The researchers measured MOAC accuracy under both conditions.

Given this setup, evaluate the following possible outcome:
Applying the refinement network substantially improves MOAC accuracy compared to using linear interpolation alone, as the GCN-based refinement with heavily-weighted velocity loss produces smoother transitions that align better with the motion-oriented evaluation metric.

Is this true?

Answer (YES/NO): NO